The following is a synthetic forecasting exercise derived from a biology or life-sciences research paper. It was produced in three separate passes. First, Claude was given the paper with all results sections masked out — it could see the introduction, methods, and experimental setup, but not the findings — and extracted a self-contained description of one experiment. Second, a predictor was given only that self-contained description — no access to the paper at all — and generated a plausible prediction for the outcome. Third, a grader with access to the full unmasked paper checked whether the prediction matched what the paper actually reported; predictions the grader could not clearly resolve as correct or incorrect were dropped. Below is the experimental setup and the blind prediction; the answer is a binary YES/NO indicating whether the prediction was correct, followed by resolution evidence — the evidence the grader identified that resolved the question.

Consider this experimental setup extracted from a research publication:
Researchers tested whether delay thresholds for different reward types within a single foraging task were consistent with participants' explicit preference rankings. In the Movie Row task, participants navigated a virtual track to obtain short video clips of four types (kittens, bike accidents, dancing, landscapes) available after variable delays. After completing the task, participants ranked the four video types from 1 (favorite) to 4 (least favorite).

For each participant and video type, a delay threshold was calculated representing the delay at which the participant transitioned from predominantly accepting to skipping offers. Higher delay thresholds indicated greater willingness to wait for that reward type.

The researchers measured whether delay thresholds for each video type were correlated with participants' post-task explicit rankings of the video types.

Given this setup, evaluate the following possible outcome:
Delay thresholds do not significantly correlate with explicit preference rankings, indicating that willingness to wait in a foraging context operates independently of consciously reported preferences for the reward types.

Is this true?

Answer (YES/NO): NO